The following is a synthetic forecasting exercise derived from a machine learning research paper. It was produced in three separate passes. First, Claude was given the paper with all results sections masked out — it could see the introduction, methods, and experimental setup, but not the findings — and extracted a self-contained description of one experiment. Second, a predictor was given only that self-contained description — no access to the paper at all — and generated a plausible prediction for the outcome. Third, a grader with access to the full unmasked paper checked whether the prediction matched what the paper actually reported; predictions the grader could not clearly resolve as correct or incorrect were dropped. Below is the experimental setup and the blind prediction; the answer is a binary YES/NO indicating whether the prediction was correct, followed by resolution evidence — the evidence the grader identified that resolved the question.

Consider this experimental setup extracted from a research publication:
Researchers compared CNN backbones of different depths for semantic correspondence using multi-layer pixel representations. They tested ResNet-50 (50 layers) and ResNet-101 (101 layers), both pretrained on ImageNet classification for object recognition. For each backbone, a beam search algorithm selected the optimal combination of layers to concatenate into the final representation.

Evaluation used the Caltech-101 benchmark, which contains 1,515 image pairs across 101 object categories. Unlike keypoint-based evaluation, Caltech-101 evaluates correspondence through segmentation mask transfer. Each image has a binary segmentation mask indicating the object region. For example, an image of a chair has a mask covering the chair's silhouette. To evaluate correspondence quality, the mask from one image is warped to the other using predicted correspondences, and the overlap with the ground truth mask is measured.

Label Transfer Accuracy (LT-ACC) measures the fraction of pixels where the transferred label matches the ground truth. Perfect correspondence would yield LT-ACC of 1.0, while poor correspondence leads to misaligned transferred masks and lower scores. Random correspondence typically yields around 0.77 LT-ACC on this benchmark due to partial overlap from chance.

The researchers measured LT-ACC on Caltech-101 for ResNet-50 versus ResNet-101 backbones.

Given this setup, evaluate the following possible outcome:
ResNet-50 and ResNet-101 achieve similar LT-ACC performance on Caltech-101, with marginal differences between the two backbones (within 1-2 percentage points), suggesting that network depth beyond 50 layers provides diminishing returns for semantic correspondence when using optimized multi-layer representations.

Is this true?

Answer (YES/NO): YES